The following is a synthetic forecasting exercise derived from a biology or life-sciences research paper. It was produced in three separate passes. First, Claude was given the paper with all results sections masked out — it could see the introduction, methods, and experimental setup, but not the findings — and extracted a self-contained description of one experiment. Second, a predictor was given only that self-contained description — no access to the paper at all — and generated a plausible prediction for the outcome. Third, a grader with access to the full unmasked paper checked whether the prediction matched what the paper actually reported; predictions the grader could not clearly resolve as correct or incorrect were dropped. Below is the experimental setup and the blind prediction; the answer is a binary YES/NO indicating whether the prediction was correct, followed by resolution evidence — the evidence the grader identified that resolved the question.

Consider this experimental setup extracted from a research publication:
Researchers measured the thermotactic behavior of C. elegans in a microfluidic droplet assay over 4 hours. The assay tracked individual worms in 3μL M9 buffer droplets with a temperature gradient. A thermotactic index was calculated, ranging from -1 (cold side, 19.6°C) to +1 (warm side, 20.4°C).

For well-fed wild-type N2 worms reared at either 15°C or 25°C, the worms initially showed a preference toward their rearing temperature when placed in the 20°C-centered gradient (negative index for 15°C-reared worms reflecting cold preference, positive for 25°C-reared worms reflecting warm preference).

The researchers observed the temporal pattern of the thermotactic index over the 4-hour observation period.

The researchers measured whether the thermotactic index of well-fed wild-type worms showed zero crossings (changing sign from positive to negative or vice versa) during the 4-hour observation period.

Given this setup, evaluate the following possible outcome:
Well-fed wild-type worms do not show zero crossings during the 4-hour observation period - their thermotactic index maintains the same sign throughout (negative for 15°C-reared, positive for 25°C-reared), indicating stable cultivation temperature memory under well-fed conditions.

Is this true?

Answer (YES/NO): NO